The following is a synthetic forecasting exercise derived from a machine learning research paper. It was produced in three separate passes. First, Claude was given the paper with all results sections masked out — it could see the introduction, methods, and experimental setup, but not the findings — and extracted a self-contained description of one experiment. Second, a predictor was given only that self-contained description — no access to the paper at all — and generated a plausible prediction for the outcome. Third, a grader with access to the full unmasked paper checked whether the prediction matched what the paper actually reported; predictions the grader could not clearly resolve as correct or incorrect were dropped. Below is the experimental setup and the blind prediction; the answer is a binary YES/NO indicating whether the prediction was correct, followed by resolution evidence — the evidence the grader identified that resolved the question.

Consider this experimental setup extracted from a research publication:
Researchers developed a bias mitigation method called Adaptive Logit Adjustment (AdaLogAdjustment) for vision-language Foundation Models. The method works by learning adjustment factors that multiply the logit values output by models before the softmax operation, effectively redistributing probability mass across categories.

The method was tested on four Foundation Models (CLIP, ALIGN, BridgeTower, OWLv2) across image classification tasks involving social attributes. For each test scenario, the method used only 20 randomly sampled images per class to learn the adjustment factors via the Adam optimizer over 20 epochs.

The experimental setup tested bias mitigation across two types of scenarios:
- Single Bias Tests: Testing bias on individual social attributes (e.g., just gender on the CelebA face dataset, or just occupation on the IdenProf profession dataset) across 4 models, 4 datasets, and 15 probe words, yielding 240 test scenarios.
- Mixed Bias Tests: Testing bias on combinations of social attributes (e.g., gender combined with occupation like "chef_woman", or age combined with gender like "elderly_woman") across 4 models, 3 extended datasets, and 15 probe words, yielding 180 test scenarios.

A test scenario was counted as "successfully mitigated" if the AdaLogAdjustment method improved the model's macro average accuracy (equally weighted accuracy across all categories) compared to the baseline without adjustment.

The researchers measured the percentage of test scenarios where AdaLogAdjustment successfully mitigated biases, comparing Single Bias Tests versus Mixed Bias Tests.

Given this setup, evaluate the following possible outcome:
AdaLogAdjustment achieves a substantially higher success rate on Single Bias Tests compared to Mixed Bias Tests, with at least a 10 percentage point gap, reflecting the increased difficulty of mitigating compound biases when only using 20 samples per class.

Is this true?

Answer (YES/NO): NO